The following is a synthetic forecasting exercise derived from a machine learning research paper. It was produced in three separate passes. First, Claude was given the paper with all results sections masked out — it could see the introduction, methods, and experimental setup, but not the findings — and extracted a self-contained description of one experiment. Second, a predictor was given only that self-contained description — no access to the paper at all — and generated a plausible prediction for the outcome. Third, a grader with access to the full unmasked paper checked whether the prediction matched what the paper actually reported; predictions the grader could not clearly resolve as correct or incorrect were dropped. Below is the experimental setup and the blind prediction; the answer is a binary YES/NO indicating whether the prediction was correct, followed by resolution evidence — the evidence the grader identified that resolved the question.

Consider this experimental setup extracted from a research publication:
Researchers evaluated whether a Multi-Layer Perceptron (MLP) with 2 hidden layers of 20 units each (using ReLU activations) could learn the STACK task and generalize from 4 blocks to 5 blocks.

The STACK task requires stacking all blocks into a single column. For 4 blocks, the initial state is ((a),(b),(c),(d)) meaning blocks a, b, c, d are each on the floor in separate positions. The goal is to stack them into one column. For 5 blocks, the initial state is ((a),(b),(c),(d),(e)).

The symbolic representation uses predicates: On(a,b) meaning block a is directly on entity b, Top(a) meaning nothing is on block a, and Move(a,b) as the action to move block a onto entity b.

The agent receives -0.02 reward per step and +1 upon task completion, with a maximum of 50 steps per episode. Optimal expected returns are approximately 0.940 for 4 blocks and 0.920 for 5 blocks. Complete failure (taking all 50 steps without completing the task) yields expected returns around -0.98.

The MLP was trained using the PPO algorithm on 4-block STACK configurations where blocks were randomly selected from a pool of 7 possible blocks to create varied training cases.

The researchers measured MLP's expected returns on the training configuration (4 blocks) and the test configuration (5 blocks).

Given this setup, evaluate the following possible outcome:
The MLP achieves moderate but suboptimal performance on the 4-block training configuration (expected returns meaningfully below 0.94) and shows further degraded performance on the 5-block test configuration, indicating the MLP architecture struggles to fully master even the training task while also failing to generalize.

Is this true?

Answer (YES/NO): NO